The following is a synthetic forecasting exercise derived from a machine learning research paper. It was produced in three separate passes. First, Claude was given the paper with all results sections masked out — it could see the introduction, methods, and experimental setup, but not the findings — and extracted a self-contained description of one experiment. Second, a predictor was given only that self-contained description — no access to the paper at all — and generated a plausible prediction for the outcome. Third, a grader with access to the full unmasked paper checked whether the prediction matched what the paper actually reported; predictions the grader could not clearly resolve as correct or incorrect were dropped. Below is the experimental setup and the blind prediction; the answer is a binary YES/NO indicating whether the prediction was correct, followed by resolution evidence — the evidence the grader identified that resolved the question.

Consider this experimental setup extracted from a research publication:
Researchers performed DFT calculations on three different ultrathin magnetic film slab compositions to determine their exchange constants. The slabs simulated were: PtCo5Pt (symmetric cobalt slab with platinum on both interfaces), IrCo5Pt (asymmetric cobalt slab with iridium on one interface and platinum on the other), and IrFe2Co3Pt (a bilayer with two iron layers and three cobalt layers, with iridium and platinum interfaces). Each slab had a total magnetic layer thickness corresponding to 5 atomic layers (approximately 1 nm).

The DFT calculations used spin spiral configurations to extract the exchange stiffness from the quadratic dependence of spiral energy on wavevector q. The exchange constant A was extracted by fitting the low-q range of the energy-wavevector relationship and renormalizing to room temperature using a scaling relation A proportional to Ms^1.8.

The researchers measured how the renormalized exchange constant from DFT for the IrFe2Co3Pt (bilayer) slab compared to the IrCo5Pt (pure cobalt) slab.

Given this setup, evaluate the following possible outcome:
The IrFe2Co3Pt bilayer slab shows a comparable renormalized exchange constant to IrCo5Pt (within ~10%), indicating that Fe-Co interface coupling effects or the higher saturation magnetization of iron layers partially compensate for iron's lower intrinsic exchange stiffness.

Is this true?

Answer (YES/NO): NO